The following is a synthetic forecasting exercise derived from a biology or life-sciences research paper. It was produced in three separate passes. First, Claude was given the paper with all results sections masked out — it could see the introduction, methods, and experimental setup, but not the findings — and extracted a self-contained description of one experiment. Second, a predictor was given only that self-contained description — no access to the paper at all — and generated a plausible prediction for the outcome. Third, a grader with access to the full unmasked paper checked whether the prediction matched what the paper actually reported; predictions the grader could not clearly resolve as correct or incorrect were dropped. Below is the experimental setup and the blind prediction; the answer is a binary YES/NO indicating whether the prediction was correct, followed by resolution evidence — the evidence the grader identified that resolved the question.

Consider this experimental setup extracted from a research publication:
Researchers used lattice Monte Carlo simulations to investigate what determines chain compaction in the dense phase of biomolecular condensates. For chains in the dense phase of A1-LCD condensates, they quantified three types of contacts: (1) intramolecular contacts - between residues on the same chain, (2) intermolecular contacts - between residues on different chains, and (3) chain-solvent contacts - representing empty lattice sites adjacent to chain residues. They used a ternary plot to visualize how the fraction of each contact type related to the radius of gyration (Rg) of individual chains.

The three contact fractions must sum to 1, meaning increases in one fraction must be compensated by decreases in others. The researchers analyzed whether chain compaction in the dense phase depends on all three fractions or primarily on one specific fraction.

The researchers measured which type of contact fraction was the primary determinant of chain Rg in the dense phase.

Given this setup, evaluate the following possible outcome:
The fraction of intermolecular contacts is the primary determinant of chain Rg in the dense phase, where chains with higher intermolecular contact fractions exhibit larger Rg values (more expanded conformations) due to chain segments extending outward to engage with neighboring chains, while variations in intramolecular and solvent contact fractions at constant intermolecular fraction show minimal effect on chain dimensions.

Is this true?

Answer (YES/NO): NO